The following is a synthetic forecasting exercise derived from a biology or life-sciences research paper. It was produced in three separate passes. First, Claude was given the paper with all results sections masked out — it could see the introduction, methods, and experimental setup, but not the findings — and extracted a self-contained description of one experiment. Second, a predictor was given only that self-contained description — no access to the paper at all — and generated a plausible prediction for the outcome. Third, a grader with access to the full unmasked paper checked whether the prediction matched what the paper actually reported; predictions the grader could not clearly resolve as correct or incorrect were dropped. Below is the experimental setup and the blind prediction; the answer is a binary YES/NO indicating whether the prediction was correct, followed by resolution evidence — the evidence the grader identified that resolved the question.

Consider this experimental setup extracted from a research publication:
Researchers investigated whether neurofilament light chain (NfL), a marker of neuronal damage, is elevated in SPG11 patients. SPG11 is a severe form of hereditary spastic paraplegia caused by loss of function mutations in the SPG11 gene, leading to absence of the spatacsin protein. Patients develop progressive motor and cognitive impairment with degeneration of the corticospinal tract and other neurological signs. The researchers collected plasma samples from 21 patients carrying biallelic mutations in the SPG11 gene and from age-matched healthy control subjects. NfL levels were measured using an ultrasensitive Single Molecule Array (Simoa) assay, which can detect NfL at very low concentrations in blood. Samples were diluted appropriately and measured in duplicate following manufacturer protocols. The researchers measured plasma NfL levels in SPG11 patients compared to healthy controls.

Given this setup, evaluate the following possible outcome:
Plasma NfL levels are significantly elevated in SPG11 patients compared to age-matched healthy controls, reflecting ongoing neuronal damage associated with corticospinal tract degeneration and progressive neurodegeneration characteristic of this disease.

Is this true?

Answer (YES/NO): YES